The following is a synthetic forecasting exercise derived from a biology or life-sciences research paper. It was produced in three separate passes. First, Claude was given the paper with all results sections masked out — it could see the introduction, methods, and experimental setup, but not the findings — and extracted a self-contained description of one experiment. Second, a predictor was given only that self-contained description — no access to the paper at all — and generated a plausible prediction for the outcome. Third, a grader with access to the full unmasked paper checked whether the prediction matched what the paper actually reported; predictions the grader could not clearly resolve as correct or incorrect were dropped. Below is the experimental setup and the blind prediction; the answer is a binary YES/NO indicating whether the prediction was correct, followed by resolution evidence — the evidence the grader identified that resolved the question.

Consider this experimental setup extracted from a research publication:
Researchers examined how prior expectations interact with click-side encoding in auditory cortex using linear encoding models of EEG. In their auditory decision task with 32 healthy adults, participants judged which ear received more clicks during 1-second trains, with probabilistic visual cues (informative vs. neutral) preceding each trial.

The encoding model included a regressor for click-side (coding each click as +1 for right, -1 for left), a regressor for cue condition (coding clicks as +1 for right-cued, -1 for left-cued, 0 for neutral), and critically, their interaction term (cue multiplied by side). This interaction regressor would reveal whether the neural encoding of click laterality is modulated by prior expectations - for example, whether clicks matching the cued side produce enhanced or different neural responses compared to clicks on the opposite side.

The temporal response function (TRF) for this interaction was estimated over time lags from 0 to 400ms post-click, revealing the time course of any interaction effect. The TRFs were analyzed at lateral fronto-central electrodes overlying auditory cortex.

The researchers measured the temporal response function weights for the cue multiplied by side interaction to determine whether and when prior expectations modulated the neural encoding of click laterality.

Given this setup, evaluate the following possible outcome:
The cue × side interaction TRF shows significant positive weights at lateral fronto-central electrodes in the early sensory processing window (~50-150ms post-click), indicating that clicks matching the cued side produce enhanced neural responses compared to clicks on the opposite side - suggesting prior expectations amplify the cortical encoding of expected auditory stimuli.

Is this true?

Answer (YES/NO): NO